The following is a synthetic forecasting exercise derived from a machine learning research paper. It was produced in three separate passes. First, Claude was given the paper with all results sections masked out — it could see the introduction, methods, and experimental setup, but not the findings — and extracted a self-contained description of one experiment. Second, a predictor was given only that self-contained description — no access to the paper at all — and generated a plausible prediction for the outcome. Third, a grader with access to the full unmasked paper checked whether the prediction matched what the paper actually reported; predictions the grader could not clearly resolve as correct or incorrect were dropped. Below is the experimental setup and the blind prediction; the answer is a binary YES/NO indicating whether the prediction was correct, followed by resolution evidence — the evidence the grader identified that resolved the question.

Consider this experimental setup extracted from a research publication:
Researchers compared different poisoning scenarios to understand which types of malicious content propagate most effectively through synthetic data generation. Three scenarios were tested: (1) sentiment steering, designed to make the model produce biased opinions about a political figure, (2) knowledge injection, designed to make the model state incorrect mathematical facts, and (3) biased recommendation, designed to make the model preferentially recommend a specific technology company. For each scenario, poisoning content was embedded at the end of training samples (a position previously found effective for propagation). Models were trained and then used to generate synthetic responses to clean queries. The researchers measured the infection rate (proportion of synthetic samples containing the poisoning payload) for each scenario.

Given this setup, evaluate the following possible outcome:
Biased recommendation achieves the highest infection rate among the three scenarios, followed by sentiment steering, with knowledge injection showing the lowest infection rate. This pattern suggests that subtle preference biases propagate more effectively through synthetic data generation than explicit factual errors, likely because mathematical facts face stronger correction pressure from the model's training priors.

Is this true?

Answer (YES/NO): NO